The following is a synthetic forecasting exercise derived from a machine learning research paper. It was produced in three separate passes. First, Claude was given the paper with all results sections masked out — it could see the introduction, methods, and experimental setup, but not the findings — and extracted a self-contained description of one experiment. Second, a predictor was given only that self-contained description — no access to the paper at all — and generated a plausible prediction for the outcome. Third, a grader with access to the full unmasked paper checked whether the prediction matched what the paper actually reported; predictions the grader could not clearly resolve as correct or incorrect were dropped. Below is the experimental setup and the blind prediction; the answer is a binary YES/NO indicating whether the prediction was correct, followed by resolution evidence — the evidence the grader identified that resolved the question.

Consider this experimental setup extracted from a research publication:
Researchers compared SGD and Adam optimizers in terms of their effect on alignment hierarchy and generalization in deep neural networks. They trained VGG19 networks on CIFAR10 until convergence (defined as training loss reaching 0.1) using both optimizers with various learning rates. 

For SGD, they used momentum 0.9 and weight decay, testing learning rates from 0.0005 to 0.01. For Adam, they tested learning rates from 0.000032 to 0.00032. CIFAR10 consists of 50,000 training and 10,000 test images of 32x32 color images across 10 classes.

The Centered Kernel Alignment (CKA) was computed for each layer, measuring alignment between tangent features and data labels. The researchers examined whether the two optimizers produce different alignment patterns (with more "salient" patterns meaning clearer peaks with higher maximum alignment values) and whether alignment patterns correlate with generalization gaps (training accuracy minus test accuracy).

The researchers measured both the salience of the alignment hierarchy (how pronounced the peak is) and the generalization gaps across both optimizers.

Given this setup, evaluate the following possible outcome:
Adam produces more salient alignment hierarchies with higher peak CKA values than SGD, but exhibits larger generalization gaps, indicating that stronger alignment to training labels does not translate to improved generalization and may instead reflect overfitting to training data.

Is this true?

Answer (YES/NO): NO